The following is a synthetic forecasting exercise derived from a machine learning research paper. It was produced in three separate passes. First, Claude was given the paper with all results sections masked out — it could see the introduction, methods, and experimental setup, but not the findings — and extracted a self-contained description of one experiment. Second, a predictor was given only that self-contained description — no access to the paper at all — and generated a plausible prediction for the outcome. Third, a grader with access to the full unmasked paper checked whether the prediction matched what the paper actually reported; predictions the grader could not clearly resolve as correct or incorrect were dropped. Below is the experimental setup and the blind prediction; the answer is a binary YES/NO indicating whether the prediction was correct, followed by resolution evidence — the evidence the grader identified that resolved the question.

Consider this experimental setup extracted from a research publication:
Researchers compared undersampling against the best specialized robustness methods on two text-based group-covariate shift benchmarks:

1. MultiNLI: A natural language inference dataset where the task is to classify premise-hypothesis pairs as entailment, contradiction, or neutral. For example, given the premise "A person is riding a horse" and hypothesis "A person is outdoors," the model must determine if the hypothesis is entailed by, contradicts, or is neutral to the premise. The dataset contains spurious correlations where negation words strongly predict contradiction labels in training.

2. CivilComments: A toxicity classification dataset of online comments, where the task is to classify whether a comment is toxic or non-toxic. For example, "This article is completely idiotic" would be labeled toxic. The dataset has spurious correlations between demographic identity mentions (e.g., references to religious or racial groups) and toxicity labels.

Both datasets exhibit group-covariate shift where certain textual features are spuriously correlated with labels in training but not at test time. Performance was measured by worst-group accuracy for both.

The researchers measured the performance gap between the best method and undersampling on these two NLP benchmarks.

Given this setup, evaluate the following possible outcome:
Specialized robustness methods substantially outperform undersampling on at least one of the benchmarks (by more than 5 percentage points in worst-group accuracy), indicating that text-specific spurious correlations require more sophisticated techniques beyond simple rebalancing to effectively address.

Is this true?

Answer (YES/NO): YES